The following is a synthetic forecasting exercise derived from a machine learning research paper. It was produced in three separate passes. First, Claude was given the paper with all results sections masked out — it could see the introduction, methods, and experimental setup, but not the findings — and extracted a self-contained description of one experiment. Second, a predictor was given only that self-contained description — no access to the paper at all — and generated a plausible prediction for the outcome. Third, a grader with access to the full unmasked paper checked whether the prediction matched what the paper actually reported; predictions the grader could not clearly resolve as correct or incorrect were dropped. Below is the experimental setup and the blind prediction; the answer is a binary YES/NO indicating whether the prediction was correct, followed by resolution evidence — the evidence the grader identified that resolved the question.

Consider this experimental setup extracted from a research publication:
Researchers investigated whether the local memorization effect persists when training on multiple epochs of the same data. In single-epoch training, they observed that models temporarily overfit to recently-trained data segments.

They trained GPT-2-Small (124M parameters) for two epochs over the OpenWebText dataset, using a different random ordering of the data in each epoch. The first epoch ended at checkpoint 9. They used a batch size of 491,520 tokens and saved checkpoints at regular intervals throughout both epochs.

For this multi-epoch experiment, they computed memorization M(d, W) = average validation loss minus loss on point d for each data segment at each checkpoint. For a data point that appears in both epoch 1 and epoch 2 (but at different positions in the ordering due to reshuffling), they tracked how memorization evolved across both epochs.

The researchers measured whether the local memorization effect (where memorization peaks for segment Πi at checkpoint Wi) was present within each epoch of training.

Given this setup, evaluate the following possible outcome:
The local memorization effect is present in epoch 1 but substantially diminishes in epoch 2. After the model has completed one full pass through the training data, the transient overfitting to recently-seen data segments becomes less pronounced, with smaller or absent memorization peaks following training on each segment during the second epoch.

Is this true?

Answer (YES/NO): NO